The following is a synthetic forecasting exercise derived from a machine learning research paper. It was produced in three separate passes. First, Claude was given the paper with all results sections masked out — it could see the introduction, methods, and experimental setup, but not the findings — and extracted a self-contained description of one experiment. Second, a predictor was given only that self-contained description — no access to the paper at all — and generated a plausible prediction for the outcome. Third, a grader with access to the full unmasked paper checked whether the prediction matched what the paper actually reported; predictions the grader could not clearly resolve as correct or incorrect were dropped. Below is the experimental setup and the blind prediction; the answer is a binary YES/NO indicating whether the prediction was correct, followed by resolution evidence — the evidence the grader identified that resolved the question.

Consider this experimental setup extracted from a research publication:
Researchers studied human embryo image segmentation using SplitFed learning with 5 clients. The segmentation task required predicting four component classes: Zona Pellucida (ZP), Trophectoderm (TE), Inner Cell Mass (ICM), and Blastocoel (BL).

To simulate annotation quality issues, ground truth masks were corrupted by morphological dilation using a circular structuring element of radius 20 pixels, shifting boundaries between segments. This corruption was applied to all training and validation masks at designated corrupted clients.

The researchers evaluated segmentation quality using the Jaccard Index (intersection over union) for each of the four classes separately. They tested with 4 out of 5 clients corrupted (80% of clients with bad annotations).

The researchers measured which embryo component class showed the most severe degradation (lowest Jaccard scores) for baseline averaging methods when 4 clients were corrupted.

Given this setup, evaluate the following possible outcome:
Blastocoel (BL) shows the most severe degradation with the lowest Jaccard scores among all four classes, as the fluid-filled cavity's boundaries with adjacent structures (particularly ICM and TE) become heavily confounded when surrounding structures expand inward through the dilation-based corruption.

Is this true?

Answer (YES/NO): NO